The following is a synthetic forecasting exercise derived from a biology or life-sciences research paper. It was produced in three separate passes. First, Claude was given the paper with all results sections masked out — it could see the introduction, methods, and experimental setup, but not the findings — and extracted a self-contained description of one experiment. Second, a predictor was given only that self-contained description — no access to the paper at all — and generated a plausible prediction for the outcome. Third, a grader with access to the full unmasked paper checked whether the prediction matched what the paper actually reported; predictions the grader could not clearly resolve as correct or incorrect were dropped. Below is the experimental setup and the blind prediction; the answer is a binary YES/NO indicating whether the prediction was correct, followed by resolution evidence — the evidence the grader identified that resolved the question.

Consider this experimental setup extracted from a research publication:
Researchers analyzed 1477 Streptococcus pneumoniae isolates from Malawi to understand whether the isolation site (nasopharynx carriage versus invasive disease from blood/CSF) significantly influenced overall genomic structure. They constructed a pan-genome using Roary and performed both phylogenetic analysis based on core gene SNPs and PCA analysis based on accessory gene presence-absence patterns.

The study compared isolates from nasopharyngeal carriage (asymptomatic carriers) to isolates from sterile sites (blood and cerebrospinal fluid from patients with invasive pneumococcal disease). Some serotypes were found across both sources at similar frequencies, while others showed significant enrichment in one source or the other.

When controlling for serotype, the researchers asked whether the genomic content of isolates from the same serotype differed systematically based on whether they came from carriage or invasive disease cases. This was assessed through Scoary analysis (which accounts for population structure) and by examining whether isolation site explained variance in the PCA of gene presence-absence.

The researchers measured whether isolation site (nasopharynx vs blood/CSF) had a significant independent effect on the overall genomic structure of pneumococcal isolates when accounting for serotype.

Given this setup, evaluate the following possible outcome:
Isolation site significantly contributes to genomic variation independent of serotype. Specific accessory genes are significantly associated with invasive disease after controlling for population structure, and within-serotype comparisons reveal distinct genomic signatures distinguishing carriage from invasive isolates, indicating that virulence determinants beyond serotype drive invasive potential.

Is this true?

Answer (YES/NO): NO